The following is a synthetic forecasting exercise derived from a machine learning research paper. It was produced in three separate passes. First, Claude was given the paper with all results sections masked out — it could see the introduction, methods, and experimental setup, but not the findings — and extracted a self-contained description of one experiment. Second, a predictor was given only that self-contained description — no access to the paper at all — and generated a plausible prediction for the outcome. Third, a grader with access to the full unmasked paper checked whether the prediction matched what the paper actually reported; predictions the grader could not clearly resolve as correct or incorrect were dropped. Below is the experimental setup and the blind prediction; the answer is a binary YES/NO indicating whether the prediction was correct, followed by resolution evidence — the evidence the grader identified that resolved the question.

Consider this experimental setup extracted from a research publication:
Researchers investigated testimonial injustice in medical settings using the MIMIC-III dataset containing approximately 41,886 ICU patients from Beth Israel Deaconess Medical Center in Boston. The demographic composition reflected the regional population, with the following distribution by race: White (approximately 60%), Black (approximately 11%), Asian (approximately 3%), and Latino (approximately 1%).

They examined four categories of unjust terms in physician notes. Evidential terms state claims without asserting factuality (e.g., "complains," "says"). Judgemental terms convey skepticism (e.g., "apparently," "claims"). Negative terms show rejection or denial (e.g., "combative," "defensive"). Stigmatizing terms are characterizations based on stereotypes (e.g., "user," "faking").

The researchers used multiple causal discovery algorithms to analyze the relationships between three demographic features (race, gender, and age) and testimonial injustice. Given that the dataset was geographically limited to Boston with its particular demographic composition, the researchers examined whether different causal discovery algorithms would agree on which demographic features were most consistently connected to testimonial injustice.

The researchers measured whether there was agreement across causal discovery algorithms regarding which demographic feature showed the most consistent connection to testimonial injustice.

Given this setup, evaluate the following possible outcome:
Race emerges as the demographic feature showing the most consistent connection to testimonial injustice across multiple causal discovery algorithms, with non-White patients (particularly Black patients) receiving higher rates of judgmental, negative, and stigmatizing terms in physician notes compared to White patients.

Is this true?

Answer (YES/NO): NO